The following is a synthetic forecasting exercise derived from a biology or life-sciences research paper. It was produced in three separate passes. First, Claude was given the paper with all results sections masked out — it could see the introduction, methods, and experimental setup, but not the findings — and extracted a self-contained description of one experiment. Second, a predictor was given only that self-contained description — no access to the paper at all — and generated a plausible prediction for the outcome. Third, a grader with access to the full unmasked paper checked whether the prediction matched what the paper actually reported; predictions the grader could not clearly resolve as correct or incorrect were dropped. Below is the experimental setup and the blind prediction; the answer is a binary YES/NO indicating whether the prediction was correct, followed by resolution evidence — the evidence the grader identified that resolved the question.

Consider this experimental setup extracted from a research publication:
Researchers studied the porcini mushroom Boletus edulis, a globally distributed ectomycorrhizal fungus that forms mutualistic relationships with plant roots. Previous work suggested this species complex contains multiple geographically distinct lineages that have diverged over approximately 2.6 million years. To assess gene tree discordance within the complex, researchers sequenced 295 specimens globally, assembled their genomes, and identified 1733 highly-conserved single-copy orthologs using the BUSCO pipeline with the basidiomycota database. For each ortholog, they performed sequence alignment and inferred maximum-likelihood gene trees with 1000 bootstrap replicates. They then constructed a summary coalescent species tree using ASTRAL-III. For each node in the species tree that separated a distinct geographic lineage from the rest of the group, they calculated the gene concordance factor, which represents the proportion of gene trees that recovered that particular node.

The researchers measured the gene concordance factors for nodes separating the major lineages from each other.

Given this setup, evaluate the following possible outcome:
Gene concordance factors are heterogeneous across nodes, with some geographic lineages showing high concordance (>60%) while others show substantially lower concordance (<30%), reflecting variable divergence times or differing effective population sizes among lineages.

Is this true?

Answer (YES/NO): NO